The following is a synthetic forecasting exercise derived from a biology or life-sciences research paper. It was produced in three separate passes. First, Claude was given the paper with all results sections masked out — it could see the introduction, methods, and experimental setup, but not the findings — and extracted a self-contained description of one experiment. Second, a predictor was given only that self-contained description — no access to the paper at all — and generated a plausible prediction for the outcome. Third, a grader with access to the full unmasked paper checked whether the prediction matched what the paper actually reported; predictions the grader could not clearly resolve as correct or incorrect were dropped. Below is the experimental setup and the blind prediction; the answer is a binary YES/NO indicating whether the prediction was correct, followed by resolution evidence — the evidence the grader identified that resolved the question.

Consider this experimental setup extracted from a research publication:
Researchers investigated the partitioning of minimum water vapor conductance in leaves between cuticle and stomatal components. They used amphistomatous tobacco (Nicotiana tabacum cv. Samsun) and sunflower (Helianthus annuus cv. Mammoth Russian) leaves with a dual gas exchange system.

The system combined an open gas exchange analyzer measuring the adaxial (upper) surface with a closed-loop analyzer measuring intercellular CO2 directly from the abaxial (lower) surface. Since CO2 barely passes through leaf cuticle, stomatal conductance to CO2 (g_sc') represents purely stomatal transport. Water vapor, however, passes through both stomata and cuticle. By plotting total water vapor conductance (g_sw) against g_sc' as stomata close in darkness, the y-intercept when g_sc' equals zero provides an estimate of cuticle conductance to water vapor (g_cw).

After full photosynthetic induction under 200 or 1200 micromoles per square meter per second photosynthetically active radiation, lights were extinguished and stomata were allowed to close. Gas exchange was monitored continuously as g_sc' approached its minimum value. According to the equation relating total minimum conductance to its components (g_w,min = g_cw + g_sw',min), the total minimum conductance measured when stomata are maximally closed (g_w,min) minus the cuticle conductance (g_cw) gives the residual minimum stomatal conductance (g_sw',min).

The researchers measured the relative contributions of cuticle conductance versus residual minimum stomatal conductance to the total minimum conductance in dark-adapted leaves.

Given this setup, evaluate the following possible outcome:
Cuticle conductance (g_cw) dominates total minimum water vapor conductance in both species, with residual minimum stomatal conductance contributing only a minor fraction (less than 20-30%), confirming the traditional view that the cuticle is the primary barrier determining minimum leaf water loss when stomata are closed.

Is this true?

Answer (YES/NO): NO